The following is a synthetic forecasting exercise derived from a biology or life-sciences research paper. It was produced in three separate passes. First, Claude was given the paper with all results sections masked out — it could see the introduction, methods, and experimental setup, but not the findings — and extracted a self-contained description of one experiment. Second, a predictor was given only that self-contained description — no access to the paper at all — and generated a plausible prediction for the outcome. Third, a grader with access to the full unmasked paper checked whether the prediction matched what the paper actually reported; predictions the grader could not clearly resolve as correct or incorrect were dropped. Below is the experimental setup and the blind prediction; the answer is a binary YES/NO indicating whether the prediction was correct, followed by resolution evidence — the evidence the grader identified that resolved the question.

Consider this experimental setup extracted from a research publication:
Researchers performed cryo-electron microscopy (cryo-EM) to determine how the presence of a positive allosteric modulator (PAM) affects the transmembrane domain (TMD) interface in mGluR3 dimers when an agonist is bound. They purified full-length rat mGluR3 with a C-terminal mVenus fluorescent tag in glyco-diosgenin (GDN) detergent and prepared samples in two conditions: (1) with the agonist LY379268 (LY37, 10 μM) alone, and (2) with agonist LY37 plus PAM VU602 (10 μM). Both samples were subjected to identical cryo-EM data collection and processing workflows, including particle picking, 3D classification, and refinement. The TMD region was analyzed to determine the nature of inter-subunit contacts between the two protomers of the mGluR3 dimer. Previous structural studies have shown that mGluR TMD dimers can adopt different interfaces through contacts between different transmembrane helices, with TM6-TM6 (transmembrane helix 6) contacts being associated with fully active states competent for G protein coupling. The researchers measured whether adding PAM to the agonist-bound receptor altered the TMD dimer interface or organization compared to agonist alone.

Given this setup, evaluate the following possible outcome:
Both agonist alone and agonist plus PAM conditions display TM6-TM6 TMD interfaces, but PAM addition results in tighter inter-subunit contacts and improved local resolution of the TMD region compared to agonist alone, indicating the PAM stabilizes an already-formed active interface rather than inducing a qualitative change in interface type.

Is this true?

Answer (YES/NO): YES